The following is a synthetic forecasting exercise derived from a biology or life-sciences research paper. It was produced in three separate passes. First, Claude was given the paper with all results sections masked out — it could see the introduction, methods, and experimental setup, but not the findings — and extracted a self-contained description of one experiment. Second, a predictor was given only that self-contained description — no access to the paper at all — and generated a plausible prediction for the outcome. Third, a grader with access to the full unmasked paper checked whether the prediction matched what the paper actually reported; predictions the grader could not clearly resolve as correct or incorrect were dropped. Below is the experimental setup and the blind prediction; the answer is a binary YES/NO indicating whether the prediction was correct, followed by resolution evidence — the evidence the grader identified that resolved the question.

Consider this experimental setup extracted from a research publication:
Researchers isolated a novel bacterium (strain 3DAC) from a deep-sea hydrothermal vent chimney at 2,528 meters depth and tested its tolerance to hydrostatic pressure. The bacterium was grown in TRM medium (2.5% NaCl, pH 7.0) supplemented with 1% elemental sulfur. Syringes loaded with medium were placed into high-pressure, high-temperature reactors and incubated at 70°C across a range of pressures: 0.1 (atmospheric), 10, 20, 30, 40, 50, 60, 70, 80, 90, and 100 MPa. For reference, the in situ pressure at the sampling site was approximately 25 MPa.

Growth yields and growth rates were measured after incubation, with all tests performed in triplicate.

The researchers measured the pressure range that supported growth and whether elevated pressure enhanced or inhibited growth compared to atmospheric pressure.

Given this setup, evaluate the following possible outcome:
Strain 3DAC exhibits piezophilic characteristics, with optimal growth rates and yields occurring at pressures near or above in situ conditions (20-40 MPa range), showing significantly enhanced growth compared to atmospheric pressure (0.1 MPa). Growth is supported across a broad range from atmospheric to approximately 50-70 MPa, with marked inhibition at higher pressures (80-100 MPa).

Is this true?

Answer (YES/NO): NO